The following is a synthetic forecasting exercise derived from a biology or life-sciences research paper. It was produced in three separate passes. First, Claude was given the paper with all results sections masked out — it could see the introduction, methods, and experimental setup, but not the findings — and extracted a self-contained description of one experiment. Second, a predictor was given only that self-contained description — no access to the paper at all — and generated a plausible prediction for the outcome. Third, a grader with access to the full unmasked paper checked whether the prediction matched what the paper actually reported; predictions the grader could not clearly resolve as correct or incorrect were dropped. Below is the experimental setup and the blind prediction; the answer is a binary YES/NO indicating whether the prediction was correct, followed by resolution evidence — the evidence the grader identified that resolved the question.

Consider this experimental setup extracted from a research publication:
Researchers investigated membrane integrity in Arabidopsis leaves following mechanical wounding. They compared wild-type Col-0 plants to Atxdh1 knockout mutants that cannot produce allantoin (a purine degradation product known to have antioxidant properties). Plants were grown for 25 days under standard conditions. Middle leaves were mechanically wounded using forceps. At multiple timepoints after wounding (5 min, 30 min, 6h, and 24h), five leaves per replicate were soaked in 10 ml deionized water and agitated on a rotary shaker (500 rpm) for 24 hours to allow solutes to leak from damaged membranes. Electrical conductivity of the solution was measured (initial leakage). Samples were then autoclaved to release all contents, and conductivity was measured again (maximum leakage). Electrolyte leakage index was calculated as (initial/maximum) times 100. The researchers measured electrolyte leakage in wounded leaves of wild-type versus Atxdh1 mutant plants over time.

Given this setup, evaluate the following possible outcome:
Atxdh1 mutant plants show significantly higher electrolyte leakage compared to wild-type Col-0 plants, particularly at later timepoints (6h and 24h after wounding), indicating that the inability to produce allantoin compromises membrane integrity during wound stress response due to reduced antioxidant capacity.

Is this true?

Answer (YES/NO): YES